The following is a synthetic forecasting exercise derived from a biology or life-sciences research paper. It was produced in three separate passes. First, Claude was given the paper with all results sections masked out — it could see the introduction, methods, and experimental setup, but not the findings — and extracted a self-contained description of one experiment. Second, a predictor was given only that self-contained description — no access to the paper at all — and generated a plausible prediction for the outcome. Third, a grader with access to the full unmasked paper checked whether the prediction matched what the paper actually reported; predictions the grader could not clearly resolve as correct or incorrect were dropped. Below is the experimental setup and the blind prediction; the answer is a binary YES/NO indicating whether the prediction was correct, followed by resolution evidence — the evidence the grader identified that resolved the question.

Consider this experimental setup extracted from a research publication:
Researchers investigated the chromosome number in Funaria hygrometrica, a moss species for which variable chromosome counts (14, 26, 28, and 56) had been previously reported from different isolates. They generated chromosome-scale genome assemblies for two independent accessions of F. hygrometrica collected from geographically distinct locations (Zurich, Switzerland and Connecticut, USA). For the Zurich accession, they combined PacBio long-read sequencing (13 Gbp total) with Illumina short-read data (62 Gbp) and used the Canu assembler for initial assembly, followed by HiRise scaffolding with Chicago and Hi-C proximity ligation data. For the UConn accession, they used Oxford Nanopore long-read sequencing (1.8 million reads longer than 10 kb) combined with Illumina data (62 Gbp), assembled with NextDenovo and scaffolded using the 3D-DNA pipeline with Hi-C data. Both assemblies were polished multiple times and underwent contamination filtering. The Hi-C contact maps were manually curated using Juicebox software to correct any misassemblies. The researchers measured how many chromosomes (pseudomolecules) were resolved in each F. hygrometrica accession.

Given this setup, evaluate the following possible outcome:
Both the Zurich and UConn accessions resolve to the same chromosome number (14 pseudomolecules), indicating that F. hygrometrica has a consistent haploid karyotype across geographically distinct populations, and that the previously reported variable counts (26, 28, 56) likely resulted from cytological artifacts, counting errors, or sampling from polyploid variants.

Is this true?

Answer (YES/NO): NO